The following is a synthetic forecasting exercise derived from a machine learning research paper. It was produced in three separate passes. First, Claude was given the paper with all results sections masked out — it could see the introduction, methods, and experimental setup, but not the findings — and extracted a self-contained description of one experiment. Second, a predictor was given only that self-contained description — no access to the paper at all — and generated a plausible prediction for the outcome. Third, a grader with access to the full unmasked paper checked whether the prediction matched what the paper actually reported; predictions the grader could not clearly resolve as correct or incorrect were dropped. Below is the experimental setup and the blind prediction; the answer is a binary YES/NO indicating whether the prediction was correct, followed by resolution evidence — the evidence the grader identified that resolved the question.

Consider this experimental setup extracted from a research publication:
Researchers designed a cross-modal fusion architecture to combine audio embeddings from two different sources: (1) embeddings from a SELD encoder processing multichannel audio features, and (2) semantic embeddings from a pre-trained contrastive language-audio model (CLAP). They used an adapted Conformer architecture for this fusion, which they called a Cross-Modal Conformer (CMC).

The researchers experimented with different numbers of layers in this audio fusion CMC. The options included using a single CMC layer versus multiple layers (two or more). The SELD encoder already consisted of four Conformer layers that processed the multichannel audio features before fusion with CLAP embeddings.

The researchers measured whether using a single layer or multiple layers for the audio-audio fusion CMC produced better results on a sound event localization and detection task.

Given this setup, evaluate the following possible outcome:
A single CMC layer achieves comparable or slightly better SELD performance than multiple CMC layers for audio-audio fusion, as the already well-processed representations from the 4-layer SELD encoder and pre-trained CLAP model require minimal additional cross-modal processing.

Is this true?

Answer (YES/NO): YES